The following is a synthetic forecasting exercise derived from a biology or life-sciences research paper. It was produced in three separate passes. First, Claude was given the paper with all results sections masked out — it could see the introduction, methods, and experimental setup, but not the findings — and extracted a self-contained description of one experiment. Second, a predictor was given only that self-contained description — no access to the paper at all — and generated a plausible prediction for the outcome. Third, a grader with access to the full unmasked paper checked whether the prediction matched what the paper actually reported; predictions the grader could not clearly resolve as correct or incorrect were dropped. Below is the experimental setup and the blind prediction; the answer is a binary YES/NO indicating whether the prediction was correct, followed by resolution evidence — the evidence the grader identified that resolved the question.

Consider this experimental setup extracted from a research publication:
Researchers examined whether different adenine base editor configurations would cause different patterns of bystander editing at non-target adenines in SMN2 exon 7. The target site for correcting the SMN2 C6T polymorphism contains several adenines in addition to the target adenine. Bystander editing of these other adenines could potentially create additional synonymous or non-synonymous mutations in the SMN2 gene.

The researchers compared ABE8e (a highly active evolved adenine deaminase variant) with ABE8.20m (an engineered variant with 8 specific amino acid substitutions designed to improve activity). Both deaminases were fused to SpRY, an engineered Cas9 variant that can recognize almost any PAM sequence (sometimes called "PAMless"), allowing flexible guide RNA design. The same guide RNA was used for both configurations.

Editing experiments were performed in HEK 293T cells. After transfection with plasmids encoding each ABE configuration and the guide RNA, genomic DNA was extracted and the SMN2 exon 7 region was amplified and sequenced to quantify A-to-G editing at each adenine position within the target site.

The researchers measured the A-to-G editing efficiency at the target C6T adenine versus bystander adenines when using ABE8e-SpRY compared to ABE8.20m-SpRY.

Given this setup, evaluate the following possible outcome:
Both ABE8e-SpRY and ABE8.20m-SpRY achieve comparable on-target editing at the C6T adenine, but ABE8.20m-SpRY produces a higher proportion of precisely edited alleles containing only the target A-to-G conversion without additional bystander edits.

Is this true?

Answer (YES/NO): NO